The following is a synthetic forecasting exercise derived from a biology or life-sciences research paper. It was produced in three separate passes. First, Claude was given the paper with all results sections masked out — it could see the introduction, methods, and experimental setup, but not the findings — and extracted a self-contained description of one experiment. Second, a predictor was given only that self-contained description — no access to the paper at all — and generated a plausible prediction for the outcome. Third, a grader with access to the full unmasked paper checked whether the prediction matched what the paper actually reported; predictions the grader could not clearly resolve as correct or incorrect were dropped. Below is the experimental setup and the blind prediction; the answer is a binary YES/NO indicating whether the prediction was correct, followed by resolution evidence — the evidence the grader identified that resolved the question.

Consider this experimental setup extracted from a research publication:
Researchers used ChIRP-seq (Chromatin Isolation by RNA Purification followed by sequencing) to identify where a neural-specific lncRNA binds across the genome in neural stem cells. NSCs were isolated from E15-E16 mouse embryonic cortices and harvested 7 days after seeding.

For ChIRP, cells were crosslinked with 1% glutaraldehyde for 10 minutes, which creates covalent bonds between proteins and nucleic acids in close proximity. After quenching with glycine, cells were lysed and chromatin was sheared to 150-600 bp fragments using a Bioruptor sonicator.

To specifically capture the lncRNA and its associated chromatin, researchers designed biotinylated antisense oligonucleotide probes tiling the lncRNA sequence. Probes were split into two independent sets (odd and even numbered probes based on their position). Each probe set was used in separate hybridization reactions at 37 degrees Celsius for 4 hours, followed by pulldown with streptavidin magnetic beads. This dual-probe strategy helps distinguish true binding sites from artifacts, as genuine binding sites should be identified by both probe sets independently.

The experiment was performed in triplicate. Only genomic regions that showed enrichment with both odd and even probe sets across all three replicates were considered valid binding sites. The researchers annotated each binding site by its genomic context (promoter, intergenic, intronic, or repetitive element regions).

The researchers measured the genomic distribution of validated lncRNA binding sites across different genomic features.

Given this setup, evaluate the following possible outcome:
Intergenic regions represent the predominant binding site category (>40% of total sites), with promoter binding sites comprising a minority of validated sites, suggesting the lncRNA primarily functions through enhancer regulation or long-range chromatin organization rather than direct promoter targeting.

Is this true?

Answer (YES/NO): NO